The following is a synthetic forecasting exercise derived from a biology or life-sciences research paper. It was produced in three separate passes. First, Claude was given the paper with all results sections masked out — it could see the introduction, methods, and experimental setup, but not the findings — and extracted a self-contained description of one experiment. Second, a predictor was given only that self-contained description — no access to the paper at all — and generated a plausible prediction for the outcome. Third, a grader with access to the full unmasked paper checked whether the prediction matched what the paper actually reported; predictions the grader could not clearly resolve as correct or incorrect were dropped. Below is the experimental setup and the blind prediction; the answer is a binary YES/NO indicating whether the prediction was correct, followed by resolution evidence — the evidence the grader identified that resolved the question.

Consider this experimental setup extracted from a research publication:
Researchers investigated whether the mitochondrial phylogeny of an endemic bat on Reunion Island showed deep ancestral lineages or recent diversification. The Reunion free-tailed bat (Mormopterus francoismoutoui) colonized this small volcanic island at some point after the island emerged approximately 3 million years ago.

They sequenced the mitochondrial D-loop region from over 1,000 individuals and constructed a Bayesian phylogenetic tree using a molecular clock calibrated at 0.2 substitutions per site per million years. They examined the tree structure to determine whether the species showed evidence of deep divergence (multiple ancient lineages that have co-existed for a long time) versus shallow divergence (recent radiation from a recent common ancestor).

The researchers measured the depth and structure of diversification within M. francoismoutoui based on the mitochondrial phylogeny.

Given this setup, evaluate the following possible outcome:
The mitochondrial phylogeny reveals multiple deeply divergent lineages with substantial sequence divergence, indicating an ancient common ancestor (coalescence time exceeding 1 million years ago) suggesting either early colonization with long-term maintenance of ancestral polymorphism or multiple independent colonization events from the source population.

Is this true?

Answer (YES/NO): NO